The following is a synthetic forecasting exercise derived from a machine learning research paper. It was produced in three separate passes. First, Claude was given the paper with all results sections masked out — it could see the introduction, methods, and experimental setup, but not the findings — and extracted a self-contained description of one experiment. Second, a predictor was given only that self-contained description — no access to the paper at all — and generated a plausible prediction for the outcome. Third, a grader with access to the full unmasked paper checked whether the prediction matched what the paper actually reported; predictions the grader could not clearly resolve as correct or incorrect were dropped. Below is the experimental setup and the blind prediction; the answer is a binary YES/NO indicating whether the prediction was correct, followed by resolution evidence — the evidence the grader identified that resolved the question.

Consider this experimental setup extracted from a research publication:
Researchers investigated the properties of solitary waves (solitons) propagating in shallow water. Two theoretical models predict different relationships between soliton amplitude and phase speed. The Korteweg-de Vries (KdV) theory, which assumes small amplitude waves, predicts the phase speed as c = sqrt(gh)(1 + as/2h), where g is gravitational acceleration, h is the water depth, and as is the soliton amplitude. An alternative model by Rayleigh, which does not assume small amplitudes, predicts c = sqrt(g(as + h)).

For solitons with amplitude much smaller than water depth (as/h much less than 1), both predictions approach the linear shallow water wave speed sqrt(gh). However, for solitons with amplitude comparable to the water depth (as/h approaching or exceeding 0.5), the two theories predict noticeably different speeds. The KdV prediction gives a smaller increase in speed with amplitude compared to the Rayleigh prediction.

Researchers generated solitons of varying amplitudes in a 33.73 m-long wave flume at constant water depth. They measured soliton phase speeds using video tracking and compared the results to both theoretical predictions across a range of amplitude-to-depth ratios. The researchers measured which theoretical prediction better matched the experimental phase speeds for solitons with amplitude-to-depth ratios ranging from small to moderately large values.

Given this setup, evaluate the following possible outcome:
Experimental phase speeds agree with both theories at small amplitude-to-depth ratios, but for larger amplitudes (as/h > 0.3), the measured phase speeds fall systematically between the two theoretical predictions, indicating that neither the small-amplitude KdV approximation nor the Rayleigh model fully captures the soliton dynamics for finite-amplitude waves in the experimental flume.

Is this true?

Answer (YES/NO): YES